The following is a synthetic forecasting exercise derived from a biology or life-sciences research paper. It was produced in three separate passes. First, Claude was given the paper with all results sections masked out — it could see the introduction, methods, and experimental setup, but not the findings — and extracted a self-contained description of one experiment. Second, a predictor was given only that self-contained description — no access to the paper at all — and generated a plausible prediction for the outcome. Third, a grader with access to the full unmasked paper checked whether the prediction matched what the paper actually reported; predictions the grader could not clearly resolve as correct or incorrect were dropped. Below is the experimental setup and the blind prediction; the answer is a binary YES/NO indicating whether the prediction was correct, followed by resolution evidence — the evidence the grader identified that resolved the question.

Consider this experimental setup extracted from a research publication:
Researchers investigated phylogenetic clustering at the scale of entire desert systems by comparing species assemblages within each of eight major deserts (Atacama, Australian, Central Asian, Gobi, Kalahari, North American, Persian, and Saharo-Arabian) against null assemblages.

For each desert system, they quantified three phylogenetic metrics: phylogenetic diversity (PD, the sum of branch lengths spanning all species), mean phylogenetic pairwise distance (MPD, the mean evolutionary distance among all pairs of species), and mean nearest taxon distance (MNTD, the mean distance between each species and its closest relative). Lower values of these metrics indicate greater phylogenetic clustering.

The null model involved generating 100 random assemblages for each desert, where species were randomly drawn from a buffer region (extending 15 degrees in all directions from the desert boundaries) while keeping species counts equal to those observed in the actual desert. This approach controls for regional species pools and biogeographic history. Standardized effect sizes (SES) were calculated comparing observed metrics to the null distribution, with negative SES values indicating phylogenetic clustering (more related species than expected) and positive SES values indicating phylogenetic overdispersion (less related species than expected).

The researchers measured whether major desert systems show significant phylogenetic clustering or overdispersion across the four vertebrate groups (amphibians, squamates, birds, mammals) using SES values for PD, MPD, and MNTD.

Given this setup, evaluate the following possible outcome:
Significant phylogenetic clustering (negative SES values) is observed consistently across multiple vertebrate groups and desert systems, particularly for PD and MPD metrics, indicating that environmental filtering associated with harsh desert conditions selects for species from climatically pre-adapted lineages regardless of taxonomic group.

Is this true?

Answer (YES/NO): NO